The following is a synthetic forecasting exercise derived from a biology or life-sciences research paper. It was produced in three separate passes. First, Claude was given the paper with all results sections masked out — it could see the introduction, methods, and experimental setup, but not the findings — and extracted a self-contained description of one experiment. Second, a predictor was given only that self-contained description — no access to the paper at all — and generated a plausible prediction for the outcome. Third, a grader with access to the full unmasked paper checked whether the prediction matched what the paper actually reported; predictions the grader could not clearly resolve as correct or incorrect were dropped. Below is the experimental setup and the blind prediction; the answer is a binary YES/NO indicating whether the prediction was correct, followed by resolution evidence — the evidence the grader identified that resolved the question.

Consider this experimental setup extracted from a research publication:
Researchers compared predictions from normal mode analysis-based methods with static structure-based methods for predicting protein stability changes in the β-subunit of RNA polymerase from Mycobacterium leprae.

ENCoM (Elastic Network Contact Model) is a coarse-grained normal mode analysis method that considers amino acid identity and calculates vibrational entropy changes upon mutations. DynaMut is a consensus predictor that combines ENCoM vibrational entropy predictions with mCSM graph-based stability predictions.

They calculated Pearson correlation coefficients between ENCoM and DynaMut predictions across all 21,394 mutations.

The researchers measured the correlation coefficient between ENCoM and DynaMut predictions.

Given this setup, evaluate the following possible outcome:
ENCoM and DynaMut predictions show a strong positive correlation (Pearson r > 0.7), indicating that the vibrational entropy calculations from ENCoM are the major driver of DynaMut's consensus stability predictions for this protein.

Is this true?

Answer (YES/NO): NO